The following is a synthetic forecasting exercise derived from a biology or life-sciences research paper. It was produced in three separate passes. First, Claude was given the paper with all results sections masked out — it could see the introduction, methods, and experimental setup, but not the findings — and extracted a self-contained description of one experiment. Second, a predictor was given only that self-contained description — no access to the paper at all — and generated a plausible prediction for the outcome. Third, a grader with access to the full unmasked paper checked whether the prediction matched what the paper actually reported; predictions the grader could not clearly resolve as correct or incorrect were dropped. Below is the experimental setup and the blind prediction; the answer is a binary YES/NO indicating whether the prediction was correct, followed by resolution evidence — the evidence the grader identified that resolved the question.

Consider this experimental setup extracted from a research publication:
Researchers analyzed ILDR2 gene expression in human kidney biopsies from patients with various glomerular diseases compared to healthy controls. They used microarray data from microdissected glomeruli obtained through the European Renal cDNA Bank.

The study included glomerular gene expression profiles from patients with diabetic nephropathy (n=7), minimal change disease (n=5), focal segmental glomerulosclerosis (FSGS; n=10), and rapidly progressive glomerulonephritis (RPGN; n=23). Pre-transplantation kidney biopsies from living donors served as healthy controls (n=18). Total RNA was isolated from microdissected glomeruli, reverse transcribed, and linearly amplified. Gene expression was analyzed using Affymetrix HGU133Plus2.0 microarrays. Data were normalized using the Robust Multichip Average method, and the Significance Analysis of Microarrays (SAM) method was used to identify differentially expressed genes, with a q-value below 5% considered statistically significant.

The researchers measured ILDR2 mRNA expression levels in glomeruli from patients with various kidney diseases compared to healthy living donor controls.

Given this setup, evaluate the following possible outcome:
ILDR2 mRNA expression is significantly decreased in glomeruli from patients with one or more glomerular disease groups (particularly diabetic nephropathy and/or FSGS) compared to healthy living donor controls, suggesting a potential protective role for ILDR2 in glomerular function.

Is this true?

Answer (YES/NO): NO